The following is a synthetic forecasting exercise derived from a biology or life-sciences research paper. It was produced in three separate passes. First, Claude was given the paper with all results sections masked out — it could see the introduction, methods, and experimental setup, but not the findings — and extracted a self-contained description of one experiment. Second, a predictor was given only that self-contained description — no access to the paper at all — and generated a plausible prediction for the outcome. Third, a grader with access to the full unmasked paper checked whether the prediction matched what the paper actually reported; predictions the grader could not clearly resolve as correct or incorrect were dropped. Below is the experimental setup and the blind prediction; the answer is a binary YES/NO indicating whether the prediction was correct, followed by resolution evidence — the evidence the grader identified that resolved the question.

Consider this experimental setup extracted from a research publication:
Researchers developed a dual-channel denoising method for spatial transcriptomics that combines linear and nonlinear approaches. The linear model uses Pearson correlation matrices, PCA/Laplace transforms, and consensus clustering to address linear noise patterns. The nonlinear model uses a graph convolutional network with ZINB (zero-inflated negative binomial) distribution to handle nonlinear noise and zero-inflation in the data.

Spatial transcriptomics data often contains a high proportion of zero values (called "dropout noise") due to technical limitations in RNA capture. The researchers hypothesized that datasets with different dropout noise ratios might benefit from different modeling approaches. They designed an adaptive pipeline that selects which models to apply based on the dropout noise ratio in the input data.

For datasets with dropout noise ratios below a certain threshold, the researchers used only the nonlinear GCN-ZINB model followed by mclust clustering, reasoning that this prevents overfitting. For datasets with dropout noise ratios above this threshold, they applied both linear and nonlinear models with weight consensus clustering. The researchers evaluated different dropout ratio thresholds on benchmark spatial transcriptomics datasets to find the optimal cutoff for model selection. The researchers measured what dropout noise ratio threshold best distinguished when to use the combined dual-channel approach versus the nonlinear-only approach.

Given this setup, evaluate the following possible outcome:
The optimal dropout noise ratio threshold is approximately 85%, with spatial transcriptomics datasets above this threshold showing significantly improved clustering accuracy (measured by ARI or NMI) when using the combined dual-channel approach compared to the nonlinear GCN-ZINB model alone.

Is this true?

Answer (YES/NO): NO